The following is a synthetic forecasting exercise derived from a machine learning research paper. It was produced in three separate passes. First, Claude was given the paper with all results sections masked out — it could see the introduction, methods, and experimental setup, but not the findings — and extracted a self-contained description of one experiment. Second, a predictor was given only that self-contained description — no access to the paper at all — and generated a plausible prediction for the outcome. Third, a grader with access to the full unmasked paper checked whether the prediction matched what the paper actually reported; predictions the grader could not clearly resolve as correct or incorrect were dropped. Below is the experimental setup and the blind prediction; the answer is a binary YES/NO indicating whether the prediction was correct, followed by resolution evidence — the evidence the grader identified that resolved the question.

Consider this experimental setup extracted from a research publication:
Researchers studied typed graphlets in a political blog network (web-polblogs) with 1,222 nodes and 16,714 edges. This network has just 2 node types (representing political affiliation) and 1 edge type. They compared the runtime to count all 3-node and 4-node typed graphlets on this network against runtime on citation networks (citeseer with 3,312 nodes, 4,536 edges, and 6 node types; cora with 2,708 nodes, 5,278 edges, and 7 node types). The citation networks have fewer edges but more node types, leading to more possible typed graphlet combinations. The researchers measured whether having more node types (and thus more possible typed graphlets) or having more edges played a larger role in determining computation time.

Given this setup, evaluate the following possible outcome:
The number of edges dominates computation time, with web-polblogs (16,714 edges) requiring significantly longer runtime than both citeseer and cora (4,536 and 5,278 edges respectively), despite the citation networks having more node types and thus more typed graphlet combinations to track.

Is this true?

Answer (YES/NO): YES